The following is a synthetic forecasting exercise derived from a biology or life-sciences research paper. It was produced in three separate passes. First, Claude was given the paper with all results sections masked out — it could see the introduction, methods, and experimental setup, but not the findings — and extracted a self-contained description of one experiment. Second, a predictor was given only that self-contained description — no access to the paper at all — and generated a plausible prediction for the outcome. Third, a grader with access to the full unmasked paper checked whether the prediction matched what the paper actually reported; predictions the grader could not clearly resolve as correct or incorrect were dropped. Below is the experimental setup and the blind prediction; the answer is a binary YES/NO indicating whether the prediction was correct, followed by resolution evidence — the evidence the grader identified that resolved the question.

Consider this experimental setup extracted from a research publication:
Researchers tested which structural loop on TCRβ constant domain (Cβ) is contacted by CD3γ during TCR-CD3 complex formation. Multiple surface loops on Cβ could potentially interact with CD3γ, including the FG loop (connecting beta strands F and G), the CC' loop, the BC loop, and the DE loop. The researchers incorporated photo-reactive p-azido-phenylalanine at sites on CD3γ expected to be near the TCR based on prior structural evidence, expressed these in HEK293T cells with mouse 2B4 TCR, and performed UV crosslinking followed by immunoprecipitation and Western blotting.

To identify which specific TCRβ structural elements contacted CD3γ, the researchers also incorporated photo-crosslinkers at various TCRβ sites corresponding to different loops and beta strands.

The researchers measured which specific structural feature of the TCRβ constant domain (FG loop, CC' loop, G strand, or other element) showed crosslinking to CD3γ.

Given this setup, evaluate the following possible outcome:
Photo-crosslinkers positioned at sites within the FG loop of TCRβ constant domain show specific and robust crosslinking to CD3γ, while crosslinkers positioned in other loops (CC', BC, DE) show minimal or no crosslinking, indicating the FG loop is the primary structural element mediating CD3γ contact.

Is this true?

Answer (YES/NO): YES